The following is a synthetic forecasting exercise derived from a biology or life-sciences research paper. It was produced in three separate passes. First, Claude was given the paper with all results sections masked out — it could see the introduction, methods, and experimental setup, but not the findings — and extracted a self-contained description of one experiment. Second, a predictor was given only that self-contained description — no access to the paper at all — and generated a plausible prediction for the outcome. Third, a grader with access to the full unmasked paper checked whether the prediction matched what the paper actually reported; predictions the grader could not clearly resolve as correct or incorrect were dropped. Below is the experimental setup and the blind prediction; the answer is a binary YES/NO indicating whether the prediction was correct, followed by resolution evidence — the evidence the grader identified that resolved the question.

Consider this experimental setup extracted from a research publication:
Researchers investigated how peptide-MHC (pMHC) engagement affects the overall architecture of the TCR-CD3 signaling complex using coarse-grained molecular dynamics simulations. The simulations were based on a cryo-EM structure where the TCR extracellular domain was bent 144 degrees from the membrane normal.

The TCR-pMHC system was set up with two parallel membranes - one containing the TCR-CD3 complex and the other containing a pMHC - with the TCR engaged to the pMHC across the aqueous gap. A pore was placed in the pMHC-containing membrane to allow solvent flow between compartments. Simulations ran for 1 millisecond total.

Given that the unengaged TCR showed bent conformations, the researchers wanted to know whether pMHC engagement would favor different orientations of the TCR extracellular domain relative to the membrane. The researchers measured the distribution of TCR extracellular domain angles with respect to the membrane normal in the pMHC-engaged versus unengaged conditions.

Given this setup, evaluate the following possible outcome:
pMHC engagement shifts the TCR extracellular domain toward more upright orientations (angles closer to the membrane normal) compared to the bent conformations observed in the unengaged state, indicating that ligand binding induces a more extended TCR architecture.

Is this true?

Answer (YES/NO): YES